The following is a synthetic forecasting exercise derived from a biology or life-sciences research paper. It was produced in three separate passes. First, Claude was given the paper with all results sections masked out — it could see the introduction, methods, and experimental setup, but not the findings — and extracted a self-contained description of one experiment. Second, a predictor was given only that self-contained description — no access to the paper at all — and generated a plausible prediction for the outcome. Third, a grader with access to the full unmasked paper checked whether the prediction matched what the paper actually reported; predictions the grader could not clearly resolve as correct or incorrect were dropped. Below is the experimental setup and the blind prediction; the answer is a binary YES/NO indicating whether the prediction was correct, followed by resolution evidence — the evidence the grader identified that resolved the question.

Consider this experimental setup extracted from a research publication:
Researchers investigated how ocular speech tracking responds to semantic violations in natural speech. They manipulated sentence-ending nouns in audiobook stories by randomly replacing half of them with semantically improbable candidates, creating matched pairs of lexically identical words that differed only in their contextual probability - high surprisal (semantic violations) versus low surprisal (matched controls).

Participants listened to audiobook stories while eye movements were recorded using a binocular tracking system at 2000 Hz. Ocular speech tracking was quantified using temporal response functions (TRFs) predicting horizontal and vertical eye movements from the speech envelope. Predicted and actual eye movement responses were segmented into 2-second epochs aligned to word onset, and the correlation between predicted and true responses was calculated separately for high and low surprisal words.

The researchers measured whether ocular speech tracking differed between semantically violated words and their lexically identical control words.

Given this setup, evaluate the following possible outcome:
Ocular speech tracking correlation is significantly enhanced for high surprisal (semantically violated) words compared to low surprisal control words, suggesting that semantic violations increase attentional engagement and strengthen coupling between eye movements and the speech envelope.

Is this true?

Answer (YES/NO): NO